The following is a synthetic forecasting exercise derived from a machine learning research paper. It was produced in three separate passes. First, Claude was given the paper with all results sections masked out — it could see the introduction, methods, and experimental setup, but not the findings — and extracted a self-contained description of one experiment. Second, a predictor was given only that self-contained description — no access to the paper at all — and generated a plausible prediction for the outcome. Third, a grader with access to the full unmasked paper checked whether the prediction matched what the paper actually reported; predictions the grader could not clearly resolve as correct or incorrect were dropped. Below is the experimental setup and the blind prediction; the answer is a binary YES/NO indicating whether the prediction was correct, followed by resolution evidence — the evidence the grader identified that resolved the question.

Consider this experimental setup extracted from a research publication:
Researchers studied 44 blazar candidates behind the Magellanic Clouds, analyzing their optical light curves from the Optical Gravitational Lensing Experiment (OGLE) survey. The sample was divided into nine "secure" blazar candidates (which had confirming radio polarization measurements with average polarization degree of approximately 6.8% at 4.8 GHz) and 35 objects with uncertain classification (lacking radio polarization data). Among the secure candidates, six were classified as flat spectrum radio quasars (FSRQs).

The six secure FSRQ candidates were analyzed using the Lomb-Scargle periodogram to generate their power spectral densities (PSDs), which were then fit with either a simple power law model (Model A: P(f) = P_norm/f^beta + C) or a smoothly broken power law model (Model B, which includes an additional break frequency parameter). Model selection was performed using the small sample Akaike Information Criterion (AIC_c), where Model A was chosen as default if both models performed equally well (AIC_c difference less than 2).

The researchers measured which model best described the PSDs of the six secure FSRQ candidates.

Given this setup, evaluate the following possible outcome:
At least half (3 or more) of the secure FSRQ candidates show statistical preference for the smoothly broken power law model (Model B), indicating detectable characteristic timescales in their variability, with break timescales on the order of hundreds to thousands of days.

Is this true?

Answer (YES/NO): YES